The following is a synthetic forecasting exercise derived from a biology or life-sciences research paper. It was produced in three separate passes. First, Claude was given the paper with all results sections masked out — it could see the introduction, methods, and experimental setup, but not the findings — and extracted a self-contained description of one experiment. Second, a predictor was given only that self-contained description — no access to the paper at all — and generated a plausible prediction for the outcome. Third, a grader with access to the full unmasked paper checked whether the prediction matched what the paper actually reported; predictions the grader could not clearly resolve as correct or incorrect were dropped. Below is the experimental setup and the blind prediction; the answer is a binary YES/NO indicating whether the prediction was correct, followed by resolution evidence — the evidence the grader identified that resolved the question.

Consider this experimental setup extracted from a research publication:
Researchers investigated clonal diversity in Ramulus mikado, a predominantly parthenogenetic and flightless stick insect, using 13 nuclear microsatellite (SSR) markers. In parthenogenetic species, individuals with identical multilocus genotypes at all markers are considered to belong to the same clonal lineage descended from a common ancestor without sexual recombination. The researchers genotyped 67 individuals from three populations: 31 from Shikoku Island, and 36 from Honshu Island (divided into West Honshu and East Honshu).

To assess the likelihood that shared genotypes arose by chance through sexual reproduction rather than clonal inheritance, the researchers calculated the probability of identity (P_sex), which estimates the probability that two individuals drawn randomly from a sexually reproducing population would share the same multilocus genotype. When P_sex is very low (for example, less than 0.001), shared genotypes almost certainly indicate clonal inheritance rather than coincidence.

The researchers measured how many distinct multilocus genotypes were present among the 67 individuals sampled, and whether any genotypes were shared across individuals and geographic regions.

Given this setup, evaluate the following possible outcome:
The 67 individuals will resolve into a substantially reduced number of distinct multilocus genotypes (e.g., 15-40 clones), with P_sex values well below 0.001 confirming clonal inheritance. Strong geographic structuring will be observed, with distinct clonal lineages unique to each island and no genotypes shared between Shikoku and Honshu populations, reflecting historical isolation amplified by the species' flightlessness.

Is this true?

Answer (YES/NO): NO